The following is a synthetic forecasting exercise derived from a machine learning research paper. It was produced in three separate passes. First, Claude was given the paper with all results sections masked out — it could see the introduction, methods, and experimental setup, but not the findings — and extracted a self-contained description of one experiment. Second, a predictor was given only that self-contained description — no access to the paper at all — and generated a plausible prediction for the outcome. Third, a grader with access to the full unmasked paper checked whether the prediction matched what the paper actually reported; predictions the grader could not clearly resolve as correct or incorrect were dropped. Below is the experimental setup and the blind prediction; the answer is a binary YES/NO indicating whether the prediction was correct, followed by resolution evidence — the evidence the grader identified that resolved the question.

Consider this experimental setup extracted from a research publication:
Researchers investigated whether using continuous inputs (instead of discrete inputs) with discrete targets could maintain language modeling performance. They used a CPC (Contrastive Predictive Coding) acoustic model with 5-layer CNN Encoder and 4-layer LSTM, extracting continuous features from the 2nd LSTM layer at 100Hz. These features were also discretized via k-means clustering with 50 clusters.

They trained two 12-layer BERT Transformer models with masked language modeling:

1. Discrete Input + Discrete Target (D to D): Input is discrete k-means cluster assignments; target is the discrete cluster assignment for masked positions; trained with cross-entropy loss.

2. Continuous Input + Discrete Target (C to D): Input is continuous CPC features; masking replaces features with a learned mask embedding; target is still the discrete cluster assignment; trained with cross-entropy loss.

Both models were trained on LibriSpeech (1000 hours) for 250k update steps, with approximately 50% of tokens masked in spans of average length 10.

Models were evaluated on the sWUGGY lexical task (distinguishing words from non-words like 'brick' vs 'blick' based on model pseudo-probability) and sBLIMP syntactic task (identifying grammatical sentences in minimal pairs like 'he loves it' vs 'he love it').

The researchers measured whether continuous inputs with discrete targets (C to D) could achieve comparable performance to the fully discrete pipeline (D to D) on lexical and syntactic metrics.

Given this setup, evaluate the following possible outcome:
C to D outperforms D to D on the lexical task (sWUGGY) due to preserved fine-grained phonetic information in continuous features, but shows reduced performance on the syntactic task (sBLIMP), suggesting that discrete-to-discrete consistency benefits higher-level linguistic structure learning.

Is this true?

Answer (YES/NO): NO